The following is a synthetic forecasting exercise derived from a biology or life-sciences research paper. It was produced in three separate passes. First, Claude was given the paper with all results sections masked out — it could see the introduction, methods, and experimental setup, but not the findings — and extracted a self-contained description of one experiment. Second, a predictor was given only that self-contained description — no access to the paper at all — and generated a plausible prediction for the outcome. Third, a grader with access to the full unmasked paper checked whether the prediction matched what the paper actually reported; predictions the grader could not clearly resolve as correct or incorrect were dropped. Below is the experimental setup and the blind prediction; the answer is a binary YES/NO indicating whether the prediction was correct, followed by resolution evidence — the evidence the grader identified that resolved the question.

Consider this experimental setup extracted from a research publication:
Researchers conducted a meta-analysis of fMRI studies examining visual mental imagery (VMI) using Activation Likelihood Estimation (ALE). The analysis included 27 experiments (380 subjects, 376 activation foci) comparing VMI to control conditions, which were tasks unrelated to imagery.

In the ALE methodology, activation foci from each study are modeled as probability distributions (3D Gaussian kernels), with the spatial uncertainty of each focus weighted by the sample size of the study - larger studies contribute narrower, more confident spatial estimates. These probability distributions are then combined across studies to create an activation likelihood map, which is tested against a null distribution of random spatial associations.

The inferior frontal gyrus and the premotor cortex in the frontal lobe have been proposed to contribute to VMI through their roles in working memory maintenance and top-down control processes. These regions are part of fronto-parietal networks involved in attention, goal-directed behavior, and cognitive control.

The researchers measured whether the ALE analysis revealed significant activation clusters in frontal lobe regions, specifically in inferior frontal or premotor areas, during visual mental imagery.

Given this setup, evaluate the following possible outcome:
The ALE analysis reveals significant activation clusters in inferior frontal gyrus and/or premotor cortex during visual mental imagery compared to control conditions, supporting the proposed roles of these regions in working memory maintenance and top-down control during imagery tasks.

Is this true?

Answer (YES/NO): YES